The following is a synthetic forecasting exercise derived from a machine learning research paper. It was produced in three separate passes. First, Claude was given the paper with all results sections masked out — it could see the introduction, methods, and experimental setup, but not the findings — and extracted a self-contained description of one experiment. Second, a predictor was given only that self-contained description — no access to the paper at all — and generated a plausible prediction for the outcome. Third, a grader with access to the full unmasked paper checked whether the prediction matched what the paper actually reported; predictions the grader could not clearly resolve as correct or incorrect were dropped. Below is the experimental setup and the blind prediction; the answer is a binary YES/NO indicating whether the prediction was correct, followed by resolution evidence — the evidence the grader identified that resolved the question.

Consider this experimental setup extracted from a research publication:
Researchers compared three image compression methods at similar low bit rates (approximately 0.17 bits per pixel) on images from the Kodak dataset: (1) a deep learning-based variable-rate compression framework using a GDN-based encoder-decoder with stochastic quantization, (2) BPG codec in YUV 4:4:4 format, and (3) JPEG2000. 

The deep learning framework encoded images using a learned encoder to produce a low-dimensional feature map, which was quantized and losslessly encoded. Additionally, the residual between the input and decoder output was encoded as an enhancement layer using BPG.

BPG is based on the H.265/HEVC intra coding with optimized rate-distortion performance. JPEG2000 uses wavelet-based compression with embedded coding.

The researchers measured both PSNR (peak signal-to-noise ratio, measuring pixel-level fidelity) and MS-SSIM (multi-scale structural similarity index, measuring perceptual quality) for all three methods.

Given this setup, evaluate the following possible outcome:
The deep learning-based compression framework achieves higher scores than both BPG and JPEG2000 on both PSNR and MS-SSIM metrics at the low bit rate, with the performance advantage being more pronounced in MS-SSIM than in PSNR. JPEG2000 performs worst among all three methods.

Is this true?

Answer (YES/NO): NO